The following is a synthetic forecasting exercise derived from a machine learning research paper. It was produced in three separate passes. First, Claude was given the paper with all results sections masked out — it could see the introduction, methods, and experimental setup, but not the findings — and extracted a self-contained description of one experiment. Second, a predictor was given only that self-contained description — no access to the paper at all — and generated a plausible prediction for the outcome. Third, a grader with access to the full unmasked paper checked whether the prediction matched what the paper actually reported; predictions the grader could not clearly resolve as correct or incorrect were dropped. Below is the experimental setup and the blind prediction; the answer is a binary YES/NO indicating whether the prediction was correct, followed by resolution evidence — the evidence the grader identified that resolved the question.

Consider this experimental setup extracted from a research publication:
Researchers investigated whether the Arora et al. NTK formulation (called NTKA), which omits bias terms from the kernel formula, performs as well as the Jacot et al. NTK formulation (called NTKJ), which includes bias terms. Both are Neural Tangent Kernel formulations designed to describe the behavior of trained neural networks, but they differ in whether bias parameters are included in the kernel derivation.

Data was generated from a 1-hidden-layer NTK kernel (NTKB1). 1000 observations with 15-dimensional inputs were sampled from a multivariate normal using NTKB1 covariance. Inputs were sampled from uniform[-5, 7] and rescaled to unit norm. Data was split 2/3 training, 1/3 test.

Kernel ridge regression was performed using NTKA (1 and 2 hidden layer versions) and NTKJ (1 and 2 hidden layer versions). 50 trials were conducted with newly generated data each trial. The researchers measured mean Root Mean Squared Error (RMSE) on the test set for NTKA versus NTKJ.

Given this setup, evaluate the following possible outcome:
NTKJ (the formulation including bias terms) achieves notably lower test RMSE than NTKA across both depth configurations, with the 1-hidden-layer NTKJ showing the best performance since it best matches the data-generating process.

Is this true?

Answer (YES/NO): NO